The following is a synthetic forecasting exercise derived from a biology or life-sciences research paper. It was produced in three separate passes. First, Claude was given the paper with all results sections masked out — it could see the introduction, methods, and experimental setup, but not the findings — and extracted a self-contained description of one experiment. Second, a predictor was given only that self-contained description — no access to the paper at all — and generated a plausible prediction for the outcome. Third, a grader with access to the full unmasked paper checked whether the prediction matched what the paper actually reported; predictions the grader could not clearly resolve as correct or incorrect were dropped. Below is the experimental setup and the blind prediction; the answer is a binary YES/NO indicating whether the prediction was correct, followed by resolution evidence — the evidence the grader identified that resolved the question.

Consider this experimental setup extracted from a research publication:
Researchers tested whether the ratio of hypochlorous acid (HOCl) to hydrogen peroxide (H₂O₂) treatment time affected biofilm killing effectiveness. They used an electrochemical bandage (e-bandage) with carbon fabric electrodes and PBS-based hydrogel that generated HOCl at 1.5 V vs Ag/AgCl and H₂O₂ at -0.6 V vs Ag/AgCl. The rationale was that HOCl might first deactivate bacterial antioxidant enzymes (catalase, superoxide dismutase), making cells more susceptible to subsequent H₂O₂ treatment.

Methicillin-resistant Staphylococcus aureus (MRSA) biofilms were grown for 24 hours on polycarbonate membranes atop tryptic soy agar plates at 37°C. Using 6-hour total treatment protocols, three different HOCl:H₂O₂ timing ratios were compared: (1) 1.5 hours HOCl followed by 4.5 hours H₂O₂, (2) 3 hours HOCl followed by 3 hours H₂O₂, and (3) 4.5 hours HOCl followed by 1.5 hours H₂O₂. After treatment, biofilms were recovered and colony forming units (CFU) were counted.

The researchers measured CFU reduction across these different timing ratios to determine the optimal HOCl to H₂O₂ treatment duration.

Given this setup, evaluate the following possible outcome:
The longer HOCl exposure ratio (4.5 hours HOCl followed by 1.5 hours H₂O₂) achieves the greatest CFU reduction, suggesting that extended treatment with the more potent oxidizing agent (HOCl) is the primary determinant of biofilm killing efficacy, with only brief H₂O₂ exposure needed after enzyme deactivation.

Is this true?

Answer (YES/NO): NO